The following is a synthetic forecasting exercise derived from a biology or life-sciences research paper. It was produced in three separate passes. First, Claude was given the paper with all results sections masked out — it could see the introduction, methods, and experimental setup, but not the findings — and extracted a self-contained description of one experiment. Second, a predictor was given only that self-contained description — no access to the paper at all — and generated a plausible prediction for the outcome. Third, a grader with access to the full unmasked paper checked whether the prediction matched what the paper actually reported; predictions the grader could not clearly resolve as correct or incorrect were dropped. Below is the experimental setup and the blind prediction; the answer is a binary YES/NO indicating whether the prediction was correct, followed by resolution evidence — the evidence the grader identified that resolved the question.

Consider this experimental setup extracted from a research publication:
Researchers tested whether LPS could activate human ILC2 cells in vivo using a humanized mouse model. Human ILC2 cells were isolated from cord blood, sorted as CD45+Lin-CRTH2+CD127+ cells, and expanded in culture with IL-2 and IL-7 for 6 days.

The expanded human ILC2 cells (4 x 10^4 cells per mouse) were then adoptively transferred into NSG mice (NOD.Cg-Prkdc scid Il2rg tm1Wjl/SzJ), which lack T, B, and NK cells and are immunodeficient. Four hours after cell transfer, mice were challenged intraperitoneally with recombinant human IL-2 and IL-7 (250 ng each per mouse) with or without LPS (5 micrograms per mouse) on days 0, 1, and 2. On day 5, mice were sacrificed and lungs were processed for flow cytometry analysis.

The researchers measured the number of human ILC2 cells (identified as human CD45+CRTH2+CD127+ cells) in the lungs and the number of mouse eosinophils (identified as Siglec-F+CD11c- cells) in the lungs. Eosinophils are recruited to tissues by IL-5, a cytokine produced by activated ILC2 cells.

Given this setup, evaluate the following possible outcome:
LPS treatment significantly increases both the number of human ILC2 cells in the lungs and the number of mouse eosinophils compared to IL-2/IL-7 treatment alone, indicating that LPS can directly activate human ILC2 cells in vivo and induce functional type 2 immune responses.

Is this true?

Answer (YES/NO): YES